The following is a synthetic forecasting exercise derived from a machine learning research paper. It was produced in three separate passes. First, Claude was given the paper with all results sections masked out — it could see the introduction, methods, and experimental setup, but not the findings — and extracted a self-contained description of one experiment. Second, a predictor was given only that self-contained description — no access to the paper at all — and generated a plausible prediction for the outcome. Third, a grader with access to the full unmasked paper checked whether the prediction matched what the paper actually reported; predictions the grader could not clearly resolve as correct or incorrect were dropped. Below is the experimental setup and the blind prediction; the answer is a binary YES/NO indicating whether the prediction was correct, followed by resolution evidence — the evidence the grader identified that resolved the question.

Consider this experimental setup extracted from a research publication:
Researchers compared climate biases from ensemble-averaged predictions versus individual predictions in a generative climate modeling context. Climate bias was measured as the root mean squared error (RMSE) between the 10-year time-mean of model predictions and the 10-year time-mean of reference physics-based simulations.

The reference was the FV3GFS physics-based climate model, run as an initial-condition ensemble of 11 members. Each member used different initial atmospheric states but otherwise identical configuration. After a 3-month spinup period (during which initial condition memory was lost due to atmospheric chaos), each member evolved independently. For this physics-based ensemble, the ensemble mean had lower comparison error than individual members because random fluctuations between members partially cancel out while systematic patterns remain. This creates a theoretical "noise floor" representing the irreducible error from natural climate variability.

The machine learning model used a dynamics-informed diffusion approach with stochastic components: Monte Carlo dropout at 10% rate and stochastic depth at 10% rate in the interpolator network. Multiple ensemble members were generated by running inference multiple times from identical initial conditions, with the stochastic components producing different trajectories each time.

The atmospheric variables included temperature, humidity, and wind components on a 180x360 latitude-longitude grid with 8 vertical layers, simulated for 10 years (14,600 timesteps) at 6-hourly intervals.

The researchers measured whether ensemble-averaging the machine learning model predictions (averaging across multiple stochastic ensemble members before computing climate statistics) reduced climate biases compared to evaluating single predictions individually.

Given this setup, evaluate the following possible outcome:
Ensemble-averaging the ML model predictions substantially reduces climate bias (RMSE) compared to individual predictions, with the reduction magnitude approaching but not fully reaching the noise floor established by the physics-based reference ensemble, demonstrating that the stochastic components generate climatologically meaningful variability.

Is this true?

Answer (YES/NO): YES